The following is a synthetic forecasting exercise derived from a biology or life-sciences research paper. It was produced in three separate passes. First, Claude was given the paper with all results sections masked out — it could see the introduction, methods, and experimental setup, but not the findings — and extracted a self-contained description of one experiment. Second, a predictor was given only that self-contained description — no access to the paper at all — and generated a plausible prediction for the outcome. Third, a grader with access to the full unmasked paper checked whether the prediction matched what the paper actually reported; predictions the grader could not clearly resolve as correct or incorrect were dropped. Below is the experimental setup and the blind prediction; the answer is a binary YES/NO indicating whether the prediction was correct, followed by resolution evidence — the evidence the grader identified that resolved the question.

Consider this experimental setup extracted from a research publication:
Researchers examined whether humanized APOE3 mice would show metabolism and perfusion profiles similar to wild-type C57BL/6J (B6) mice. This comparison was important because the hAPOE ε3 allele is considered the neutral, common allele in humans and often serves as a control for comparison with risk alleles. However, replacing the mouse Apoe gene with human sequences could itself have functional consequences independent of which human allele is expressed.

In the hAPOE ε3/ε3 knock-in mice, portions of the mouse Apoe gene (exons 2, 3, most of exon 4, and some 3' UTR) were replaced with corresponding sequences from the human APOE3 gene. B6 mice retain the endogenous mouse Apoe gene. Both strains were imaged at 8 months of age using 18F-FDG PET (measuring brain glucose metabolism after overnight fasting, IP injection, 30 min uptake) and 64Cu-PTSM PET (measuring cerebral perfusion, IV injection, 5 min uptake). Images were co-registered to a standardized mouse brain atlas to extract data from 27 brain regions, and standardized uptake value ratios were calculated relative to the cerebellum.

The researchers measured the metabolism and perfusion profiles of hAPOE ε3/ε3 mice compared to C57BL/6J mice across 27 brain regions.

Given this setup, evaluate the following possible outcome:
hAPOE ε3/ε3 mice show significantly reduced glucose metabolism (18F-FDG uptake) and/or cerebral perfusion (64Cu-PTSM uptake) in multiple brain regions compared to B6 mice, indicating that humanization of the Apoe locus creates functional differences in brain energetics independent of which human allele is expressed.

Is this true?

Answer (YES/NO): NO